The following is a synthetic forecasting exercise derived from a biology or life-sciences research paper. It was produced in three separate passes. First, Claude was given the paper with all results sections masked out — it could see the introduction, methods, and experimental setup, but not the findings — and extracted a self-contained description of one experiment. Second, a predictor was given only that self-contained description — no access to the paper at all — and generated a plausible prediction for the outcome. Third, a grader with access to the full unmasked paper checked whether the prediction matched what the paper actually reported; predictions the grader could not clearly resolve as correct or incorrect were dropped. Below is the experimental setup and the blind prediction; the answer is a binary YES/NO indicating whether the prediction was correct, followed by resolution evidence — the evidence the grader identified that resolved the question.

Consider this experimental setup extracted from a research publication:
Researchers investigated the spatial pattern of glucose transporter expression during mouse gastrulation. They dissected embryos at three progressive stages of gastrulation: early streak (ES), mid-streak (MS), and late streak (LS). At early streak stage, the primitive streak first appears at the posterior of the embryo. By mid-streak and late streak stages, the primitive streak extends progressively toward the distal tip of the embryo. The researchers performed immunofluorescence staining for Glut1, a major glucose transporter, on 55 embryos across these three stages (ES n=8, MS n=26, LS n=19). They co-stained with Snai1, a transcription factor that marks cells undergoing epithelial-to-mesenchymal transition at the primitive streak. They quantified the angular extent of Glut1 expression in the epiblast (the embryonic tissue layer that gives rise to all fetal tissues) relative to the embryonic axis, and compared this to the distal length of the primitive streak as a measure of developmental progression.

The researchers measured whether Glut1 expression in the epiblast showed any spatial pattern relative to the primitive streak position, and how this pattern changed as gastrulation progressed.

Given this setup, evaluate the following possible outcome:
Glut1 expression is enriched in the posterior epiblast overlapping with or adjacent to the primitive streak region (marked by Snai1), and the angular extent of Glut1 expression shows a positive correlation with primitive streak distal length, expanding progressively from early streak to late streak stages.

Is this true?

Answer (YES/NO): NO